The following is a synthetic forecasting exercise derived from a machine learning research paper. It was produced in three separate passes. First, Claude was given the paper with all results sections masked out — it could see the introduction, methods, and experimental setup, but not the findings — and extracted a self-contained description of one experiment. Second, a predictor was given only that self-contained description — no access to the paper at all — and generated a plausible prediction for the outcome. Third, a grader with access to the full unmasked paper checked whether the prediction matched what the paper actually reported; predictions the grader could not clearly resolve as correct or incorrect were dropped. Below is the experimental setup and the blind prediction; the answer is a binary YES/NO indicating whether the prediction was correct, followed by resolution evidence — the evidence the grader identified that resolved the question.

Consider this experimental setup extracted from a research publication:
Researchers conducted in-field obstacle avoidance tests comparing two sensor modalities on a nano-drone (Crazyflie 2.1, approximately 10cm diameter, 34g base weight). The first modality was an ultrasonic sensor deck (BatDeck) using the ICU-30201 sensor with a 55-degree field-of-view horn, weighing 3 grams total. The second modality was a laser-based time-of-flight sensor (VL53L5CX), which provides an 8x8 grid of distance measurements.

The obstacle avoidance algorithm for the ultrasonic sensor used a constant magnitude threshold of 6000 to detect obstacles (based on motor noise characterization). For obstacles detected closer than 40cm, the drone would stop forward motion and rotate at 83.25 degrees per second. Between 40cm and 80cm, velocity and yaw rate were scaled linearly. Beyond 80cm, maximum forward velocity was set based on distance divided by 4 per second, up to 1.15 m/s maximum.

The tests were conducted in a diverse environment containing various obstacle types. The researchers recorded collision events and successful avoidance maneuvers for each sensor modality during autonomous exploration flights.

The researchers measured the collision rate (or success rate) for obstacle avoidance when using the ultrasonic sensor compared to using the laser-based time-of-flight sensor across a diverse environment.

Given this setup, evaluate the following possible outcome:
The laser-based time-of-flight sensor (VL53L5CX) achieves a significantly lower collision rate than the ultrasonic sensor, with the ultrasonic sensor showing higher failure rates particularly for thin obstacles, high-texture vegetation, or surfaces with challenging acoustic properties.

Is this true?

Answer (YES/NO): NO